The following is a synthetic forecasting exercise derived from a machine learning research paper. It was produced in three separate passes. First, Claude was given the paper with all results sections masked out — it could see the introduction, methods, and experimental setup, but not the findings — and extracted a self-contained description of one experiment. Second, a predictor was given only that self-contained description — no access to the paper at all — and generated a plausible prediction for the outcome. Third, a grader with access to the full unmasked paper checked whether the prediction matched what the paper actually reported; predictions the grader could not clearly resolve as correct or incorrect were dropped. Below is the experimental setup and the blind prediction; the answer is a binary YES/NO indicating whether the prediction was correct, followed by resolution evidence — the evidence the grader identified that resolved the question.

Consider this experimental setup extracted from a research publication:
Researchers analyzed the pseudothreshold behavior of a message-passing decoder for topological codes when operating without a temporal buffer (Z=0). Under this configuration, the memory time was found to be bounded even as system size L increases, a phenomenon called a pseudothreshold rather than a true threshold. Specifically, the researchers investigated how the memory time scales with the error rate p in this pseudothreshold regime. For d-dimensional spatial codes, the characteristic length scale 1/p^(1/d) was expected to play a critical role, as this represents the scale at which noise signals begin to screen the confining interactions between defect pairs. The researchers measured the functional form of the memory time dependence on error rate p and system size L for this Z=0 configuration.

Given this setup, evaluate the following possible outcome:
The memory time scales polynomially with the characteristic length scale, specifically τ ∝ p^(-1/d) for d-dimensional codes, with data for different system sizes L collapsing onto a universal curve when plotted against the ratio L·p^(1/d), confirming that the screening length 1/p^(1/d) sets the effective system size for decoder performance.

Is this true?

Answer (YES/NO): NO